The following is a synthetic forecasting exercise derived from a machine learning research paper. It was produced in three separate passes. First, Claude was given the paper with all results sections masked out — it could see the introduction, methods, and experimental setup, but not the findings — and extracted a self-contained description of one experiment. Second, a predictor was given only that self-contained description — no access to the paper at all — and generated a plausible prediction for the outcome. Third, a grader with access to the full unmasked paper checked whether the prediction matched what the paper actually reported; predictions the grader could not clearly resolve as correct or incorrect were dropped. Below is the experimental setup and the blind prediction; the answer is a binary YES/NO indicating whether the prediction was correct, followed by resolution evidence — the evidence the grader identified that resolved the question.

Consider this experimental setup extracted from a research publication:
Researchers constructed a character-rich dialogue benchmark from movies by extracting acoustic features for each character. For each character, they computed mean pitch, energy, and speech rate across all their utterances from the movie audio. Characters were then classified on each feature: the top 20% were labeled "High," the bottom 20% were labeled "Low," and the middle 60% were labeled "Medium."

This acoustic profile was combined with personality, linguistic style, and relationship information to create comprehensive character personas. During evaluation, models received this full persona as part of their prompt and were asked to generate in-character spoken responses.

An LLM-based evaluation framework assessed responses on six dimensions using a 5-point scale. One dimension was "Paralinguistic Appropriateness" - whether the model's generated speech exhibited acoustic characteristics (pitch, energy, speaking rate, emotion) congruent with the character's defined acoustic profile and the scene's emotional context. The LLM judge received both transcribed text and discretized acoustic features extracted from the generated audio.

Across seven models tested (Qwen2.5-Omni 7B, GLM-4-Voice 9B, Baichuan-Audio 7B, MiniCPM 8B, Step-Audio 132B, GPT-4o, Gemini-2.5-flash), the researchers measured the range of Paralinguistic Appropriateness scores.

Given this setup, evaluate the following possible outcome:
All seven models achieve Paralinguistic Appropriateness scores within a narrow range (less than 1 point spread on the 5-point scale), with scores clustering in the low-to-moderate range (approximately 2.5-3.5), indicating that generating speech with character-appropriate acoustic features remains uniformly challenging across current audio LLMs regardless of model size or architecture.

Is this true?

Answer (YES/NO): NO